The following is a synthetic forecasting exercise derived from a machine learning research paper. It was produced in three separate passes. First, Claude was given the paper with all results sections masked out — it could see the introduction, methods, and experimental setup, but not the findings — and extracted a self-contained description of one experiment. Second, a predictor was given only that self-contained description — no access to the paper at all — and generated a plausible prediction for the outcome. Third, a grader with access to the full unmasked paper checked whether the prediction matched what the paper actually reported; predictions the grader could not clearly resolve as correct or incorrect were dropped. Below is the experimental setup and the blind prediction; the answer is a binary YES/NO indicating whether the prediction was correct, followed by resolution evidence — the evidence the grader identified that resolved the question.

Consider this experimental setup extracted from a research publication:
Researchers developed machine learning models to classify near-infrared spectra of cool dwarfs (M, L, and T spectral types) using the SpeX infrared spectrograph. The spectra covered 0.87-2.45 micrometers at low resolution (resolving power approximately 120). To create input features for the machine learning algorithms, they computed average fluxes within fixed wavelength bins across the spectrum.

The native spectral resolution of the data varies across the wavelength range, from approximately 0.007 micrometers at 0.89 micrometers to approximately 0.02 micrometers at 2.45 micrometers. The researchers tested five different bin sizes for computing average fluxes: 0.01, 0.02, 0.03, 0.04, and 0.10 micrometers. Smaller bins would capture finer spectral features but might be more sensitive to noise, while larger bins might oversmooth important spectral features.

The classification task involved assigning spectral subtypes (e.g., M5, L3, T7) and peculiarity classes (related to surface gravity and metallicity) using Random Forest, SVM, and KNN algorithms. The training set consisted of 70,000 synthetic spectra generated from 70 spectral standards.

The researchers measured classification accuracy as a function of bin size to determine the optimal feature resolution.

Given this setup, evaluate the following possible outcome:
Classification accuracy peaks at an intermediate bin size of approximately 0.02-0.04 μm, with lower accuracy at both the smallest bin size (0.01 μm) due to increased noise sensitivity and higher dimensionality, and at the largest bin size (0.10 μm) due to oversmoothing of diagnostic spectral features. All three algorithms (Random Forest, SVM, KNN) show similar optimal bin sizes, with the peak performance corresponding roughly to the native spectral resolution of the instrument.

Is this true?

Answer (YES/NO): YES